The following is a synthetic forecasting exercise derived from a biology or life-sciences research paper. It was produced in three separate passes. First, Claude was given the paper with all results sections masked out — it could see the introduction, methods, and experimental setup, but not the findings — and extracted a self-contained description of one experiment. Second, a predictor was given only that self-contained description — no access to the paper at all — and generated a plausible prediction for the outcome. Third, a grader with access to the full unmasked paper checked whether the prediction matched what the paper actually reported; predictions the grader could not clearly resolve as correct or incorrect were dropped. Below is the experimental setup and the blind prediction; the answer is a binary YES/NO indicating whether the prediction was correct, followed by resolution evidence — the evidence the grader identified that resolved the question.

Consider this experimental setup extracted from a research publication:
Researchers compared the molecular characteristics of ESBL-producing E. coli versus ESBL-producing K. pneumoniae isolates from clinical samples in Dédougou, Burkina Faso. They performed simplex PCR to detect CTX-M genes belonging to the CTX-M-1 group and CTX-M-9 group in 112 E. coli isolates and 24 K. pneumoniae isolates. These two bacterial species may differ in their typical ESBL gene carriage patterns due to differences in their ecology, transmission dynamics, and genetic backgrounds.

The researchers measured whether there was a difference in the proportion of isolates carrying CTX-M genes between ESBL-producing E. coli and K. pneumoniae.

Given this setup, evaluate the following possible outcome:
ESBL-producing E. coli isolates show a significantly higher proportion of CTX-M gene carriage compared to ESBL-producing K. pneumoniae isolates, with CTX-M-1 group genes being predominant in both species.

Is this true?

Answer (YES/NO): NO